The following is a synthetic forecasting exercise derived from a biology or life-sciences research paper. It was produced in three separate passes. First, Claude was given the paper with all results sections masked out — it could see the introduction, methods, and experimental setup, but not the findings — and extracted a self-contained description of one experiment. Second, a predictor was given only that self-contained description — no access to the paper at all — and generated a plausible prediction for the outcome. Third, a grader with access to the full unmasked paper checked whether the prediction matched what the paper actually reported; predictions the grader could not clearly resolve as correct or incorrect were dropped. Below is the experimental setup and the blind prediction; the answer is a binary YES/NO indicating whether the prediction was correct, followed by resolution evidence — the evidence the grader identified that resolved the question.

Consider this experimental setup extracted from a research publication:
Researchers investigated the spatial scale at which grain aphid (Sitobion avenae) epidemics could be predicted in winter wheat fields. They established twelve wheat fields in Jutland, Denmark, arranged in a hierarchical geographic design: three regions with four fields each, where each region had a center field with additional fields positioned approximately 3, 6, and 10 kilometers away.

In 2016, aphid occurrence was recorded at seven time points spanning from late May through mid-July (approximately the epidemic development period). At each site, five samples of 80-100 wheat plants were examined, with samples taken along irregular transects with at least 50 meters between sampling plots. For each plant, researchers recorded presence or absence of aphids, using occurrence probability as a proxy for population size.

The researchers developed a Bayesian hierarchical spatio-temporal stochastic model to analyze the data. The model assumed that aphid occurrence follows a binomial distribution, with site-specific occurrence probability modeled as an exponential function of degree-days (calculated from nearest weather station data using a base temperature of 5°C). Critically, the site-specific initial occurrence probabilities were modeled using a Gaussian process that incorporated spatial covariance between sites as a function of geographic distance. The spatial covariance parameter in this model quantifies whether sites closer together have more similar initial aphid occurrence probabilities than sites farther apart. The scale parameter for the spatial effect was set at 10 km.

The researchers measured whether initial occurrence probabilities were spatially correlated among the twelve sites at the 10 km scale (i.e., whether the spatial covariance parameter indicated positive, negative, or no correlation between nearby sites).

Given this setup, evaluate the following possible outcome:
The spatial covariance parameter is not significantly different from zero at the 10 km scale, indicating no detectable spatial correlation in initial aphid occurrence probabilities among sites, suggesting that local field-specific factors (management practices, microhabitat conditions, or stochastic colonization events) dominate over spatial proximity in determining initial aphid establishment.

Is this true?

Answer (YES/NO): NO